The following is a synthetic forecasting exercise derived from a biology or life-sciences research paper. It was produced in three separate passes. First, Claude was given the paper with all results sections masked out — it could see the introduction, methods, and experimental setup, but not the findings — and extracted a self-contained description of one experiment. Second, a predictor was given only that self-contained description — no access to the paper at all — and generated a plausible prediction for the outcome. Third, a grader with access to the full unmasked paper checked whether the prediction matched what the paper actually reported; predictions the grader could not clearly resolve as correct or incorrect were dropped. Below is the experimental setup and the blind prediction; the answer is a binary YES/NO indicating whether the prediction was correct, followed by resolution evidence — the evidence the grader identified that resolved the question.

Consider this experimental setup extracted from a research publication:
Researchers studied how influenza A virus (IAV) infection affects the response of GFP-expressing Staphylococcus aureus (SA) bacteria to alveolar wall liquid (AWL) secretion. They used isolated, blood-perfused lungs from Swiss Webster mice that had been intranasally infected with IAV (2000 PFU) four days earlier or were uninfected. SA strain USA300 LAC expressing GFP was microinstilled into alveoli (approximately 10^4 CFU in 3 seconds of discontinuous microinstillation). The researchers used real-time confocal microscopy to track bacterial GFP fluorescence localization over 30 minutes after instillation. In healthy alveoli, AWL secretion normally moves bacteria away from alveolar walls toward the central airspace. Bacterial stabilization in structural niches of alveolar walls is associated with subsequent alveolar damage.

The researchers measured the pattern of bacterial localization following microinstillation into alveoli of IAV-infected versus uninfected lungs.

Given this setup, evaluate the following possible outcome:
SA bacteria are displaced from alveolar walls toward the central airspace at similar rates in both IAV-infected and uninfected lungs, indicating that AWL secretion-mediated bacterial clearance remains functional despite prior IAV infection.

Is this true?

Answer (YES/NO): NO